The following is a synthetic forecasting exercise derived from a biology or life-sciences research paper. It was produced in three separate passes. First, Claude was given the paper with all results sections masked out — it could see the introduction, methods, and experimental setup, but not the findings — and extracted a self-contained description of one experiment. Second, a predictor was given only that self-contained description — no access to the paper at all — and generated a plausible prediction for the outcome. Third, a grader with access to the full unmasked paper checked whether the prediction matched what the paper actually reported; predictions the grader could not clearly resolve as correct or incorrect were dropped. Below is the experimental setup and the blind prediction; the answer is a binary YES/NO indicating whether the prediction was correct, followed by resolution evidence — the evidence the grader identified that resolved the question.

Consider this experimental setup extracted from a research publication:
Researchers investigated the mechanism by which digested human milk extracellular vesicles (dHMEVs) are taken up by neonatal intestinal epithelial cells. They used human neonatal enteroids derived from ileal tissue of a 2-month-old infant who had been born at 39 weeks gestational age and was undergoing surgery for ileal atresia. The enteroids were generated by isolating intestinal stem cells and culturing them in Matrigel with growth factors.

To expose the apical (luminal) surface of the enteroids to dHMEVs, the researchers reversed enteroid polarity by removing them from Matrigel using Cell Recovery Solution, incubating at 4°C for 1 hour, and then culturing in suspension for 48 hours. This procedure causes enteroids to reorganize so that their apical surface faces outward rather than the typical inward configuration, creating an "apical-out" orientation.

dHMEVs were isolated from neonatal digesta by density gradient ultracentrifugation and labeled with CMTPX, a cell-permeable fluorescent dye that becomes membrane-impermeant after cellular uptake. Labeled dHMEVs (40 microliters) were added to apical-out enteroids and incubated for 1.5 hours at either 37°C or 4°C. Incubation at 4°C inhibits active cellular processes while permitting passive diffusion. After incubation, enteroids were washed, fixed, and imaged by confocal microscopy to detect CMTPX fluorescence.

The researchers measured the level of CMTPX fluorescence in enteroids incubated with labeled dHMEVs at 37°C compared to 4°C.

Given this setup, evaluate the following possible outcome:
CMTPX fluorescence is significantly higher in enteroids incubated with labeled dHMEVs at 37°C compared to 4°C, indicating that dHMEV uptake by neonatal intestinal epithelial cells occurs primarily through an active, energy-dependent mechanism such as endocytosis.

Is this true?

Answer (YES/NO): YES